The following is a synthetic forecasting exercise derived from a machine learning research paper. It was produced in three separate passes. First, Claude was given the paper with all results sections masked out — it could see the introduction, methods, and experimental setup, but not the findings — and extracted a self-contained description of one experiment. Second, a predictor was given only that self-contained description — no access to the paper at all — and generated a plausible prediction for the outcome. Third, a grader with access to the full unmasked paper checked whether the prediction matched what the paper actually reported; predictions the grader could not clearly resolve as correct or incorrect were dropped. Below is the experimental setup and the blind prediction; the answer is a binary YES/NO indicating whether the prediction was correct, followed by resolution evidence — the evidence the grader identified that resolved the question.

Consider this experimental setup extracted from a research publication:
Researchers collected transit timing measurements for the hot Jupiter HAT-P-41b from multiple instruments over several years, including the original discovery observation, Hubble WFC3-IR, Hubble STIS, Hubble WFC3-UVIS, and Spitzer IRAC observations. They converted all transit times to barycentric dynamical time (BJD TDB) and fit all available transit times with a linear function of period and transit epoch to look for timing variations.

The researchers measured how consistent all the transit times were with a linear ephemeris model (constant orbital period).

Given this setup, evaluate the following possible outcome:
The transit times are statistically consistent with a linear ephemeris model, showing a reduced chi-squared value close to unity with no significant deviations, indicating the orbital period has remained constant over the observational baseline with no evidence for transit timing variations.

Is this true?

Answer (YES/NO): NO